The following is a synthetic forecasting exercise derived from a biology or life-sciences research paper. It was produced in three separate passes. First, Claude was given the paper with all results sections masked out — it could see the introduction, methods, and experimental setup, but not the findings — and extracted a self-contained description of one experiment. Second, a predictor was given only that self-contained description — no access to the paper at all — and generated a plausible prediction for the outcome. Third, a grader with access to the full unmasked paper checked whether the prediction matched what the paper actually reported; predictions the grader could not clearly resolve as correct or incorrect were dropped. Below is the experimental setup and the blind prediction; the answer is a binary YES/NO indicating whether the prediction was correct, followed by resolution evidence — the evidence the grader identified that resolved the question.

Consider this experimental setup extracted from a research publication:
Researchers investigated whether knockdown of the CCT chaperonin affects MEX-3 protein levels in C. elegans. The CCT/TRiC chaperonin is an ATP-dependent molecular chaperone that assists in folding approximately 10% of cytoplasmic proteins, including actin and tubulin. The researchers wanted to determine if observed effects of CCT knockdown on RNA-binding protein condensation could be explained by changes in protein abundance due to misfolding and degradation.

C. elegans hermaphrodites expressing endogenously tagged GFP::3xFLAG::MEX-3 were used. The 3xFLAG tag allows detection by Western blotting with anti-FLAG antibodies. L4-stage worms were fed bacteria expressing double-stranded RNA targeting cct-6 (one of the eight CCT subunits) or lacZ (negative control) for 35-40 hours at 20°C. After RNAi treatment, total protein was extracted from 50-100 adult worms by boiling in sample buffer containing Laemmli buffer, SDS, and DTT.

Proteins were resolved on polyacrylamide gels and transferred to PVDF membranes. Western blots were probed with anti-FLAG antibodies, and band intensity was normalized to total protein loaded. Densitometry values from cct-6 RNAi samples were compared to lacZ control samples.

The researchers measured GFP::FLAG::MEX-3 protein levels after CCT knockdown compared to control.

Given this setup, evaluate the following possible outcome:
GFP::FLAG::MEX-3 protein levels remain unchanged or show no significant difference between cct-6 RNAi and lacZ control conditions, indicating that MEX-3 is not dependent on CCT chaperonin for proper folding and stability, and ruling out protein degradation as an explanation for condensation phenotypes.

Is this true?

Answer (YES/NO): NO